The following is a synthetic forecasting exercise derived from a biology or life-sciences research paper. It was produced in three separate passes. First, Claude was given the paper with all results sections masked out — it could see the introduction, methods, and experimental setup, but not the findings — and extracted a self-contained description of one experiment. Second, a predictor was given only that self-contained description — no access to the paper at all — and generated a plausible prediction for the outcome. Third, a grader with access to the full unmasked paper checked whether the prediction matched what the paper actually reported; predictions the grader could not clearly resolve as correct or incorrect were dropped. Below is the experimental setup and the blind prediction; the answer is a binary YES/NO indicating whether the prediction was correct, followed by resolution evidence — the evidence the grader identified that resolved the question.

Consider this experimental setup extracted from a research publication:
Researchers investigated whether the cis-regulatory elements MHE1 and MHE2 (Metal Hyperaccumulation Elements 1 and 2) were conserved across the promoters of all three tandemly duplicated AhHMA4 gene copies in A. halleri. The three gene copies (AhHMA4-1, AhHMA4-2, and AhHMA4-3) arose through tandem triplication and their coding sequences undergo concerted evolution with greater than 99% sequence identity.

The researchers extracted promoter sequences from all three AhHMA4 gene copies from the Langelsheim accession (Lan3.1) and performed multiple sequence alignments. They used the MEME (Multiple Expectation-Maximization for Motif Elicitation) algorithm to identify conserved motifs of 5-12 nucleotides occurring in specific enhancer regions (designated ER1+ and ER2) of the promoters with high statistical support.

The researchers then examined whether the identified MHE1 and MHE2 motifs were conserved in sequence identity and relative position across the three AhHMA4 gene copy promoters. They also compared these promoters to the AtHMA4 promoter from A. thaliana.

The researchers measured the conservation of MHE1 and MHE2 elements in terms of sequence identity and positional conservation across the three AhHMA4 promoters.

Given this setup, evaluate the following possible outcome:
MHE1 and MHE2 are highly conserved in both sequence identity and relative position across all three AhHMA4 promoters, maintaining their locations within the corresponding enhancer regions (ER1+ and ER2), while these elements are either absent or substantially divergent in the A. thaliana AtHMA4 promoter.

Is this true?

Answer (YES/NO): NO